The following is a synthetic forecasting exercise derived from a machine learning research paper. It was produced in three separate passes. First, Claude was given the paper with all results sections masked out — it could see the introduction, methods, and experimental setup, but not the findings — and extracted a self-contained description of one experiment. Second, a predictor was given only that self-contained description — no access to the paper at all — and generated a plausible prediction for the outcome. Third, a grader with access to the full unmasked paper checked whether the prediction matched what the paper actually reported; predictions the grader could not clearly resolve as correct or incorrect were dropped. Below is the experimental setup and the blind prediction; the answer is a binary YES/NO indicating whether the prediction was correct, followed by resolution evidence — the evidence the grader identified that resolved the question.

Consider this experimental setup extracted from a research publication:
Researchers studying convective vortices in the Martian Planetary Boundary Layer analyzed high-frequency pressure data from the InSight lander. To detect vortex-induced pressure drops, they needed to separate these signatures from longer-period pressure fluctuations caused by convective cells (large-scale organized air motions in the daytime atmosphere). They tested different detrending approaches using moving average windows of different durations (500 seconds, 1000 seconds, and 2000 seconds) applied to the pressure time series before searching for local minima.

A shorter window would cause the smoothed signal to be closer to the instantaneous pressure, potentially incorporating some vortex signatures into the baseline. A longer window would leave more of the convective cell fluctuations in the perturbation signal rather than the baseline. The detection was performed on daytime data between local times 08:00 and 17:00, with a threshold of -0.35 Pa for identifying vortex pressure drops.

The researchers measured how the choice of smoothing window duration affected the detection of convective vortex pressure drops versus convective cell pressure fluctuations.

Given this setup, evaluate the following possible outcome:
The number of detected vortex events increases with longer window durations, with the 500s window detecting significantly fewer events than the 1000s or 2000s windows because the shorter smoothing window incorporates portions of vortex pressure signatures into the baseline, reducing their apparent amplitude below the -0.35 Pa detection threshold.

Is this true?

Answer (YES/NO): NO